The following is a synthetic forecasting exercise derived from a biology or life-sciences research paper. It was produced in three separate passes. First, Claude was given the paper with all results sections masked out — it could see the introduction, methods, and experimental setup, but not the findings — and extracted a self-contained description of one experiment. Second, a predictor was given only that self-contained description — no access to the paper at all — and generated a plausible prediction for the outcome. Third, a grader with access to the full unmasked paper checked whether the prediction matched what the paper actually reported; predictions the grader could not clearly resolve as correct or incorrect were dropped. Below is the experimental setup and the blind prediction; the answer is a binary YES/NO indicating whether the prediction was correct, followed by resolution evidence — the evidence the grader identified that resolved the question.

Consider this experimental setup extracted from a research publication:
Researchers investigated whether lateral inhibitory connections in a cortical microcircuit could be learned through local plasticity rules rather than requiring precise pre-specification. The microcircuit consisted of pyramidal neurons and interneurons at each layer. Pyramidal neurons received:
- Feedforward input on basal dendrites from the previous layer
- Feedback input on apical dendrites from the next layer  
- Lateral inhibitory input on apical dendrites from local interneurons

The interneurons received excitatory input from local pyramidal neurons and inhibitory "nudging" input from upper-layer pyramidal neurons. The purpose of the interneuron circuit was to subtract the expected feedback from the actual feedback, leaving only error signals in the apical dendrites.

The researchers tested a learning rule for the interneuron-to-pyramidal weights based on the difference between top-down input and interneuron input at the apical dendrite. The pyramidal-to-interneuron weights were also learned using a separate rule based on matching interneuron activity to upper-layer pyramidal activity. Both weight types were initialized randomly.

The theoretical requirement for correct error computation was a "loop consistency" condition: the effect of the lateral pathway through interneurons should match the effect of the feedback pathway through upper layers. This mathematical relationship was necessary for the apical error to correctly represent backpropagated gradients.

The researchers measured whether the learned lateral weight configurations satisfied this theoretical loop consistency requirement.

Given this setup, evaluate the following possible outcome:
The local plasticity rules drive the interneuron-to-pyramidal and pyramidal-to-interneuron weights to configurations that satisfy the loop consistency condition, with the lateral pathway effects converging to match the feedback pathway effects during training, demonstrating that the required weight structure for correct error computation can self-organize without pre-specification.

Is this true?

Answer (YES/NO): YES